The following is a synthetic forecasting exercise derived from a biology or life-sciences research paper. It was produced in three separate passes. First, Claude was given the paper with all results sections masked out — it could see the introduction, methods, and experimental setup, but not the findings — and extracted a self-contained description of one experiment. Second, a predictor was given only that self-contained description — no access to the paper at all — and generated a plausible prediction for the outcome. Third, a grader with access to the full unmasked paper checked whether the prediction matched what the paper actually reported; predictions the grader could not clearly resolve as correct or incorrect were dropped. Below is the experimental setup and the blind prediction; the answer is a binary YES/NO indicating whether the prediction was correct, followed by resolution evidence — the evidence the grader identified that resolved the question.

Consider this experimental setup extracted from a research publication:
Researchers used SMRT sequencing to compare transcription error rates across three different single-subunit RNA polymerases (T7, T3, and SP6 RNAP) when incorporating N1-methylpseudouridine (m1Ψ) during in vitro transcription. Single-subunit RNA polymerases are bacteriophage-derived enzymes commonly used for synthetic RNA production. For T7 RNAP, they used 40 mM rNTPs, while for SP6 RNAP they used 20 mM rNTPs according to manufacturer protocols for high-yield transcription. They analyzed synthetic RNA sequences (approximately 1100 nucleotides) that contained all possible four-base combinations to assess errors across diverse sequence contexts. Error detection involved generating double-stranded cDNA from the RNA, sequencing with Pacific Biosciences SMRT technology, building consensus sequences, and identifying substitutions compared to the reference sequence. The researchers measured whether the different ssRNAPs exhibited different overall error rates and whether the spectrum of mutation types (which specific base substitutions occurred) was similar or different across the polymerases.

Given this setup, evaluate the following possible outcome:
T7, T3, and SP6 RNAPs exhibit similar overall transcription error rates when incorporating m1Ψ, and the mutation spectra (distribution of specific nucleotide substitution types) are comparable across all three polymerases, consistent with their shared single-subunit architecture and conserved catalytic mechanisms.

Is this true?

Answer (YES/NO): NO